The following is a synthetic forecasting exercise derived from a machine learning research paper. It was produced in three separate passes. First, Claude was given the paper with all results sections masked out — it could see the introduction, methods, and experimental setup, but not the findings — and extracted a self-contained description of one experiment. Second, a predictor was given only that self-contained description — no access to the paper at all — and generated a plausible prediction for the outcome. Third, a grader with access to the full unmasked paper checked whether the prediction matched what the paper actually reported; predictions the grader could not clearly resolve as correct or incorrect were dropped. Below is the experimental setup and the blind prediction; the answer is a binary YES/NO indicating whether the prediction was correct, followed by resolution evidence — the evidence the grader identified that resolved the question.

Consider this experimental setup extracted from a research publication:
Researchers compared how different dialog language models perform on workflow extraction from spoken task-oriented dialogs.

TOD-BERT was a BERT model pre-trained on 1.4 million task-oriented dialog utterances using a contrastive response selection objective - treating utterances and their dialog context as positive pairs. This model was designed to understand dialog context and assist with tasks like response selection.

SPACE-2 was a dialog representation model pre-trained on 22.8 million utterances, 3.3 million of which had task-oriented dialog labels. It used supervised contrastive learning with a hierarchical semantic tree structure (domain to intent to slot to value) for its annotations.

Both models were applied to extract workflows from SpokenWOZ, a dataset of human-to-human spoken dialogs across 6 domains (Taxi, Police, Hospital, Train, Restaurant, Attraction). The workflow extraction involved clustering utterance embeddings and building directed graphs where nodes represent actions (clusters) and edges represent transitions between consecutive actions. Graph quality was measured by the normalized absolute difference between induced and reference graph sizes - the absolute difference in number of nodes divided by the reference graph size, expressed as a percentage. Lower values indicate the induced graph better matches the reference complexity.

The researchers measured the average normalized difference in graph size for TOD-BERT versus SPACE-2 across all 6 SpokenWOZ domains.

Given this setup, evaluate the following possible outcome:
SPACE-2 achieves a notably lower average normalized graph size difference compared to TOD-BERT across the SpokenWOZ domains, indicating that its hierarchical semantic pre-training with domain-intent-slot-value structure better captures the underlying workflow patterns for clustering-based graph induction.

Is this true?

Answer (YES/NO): NO